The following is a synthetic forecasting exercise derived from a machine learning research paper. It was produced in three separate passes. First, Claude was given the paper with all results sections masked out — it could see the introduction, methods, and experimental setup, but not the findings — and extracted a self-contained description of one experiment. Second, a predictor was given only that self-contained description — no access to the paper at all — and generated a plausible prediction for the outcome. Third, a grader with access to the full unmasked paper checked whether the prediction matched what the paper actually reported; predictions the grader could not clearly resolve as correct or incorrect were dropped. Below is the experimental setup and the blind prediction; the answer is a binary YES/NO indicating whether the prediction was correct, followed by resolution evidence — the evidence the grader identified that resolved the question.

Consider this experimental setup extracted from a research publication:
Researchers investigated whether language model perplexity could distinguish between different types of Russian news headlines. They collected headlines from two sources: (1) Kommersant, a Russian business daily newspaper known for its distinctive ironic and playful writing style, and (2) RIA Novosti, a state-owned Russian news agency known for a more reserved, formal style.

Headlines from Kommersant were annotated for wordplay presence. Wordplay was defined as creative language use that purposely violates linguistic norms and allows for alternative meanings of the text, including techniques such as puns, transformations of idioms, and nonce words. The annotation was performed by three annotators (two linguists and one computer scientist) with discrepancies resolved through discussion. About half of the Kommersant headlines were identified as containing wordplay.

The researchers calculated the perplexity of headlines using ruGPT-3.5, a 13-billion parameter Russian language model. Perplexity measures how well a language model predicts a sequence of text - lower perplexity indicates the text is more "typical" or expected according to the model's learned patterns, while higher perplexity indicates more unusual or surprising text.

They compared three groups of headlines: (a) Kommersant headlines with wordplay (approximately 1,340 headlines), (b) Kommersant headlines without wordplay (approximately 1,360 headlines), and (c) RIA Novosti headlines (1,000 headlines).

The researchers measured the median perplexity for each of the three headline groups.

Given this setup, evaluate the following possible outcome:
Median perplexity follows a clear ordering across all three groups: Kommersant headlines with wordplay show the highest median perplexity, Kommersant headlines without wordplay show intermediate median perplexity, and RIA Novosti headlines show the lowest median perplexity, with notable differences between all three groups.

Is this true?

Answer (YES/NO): YES